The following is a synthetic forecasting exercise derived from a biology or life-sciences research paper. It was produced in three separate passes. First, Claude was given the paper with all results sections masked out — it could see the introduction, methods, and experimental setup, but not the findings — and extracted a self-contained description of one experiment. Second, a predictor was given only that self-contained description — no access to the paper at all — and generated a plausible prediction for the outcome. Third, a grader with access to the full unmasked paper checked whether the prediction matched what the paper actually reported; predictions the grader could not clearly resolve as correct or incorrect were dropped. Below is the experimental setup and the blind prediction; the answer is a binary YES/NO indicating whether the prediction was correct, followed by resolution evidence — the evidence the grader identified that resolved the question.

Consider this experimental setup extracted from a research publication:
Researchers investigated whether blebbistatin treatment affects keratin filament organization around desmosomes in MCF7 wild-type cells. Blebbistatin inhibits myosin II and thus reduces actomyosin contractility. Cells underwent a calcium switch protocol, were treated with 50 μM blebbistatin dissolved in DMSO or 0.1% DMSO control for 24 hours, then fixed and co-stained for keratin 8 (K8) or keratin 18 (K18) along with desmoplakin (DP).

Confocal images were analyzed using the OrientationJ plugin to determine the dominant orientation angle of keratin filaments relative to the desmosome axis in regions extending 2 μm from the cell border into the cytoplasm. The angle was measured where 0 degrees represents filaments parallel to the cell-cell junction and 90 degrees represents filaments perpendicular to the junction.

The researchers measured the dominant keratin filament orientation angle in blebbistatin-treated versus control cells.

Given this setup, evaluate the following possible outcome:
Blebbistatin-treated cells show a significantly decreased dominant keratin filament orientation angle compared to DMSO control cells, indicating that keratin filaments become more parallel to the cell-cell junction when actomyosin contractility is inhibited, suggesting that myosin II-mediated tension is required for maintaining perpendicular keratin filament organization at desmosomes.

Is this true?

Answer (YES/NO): YES